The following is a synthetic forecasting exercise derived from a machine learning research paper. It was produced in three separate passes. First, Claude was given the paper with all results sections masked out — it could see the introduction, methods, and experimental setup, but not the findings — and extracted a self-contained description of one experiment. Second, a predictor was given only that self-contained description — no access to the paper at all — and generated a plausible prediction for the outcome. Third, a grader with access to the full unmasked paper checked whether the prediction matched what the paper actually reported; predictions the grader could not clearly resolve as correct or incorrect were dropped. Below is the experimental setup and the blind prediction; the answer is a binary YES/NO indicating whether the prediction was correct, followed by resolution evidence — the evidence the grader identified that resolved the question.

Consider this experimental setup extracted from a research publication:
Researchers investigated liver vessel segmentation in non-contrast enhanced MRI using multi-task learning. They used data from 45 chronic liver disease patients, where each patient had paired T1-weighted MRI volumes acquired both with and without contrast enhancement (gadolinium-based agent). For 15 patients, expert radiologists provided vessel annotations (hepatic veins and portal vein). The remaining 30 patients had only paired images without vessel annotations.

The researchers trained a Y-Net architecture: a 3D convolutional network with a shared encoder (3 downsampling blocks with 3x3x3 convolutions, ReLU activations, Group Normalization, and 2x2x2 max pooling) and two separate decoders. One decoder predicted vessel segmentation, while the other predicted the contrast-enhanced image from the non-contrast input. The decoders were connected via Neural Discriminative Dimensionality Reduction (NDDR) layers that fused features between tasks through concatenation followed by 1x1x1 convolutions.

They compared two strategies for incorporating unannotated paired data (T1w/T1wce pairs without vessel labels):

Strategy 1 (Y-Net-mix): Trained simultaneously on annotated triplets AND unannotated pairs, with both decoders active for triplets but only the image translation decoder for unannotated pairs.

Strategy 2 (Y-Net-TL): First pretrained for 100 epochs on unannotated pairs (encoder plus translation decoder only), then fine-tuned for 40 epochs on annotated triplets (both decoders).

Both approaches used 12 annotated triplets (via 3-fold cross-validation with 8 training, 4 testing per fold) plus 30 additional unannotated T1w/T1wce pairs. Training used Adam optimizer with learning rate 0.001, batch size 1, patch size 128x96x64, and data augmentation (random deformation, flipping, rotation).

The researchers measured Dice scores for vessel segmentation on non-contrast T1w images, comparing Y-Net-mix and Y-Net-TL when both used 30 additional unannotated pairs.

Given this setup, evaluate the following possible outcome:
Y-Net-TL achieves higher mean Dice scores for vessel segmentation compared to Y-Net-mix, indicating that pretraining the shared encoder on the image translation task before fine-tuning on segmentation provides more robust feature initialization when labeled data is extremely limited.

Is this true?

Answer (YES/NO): NO